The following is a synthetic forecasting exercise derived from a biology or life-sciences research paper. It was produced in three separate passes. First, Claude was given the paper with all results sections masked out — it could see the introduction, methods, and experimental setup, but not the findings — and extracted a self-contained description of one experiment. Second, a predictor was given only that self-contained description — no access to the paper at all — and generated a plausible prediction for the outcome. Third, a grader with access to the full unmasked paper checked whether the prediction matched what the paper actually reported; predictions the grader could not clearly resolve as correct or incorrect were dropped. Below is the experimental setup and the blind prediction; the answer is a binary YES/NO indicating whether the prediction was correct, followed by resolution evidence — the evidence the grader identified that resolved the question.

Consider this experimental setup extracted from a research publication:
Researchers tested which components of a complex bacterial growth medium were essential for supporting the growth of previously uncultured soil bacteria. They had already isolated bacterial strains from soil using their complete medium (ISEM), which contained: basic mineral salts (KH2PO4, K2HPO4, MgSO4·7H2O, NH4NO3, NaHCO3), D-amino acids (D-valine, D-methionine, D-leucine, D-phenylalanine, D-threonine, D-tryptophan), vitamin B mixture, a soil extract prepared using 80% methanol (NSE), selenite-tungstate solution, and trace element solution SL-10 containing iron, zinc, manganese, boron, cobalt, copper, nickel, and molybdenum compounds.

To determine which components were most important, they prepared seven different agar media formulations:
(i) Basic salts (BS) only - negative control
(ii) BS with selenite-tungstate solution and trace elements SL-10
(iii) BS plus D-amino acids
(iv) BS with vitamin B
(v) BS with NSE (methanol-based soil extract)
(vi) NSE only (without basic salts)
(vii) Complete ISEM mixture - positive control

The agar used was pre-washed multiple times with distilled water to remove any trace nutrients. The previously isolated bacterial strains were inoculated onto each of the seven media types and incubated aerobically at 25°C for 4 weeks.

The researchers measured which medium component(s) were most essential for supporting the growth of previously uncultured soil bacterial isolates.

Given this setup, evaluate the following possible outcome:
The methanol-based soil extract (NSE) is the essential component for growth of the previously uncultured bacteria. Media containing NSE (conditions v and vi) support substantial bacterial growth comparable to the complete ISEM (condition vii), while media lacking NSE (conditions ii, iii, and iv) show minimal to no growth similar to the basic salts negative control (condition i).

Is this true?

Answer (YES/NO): YES